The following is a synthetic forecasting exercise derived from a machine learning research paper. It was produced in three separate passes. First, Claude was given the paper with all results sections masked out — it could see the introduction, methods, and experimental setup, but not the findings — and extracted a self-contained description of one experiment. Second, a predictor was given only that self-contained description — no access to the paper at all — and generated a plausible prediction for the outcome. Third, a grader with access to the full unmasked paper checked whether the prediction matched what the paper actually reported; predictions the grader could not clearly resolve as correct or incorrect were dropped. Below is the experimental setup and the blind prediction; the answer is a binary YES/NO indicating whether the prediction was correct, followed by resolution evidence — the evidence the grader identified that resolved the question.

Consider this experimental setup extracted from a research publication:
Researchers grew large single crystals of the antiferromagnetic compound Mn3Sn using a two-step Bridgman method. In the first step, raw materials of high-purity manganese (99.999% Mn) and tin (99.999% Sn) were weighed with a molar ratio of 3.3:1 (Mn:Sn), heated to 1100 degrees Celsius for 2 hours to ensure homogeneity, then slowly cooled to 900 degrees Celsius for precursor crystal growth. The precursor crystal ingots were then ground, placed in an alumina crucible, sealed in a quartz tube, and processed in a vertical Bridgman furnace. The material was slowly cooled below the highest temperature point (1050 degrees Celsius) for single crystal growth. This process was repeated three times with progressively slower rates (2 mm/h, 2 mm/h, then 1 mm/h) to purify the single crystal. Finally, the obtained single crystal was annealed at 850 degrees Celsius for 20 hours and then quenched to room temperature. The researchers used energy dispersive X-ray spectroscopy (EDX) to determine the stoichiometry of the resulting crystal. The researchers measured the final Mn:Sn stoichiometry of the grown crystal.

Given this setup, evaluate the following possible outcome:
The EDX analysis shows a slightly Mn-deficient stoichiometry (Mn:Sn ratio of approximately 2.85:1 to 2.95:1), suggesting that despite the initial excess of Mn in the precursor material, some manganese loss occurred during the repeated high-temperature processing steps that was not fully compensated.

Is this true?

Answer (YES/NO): NO